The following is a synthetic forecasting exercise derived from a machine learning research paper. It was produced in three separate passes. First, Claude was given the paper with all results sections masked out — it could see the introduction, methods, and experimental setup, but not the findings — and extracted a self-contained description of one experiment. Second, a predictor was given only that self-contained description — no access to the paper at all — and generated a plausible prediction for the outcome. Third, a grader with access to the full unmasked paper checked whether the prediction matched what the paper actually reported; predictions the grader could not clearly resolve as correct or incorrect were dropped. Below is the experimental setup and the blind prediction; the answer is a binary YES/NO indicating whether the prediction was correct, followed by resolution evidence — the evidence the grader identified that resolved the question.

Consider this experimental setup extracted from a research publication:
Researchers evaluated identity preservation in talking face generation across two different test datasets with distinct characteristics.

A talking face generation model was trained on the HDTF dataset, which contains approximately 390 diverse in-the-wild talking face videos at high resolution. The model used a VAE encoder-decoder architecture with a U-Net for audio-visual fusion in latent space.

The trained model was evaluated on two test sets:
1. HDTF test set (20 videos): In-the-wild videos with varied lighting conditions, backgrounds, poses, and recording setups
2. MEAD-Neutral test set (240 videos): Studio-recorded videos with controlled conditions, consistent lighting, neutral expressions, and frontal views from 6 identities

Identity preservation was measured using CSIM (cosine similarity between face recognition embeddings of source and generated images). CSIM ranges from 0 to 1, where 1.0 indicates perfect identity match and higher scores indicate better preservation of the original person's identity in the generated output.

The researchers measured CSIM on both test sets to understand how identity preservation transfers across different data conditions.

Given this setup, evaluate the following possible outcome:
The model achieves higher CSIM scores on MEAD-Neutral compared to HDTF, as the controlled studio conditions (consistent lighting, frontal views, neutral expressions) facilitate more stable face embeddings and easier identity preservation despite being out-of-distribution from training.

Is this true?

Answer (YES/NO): YES